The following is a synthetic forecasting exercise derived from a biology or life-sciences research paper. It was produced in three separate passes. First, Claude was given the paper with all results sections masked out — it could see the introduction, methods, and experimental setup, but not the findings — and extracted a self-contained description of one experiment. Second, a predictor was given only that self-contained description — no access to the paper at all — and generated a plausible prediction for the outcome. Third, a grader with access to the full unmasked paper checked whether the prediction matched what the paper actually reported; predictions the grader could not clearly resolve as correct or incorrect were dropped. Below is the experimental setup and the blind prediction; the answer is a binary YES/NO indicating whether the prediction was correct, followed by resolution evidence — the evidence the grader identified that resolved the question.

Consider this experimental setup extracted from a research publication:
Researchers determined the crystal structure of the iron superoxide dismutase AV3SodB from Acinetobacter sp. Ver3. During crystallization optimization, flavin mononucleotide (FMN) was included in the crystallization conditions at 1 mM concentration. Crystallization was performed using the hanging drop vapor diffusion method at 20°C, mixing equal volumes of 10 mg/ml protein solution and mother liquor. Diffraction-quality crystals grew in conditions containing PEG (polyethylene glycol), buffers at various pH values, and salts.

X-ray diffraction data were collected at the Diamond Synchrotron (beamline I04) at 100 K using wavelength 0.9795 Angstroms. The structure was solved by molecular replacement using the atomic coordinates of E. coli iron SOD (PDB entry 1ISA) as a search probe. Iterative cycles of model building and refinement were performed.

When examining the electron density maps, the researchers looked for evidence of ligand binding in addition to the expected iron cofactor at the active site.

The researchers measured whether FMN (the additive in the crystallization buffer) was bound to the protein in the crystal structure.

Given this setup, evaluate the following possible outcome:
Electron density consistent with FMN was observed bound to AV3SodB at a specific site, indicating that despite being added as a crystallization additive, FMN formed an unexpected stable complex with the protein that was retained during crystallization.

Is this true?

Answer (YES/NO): YES